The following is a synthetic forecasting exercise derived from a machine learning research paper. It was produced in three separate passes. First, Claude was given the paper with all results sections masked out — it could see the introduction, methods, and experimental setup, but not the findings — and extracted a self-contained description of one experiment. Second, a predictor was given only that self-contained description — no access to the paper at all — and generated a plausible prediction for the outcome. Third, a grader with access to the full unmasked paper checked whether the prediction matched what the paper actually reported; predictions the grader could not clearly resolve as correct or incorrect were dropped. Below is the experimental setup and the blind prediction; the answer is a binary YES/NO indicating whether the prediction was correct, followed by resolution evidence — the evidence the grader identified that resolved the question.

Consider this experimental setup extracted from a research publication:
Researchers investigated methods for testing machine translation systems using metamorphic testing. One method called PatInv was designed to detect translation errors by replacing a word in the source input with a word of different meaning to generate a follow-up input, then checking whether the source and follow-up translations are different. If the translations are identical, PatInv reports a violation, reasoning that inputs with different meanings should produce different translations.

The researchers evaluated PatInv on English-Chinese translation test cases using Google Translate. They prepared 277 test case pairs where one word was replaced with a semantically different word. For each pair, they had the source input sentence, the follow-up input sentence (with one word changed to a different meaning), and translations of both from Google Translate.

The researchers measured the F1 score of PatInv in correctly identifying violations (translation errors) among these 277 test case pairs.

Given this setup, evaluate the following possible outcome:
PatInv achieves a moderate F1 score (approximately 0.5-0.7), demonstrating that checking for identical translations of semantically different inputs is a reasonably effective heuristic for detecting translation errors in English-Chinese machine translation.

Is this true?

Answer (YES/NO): NO